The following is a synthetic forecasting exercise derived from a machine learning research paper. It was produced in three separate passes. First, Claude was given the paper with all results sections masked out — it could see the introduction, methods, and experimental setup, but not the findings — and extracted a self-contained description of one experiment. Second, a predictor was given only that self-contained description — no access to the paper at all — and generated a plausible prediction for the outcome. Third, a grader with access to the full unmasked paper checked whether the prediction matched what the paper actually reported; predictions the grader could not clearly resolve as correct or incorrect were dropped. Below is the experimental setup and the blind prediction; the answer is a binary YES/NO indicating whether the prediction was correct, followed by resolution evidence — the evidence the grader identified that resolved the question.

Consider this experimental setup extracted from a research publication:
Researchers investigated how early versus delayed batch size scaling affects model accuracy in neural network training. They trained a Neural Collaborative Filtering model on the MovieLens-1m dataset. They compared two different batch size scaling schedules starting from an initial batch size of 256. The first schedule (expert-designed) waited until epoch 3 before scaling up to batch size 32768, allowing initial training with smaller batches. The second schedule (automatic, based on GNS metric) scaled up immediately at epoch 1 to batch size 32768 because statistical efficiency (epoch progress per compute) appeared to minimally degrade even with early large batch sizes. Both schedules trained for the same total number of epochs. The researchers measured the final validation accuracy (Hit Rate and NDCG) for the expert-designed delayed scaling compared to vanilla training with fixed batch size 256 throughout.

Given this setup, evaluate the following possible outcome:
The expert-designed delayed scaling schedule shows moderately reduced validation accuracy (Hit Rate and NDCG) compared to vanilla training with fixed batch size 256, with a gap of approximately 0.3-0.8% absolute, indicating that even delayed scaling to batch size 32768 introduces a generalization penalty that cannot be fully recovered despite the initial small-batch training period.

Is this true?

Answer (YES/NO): NO